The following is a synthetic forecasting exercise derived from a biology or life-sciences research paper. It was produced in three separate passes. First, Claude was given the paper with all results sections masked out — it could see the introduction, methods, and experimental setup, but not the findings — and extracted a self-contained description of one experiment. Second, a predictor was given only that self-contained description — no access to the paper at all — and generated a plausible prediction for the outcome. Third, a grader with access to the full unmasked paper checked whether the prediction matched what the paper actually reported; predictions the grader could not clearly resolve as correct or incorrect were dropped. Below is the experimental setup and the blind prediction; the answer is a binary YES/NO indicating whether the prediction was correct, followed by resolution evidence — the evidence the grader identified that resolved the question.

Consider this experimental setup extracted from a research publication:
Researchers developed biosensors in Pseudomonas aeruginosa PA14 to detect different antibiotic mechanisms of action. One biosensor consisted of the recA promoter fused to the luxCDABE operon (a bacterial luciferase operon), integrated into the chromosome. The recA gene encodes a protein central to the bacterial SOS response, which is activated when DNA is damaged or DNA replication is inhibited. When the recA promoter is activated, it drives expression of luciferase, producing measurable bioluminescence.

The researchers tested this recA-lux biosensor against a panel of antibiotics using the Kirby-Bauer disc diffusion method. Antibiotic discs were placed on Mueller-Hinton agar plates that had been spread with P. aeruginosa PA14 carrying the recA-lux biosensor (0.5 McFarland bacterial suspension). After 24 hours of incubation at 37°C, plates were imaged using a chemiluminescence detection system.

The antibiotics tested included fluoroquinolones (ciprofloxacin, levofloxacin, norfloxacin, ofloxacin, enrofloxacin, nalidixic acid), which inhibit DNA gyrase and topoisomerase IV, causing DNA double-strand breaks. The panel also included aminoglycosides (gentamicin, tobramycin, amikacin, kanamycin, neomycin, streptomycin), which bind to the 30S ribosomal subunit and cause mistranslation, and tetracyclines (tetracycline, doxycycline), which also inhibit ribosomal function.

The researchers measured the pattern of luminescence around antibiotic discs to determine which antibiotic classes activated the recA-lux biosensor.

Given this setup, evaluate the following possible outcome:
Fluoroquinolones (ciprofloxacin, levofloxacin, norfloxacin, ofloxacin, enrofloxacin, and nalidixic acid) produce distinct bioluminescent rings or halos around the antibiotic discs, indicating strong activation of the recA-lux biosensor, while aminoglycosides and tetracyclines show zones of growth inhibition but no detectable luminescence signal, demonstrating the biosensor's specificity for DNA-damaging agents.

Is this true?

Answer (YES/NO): YES